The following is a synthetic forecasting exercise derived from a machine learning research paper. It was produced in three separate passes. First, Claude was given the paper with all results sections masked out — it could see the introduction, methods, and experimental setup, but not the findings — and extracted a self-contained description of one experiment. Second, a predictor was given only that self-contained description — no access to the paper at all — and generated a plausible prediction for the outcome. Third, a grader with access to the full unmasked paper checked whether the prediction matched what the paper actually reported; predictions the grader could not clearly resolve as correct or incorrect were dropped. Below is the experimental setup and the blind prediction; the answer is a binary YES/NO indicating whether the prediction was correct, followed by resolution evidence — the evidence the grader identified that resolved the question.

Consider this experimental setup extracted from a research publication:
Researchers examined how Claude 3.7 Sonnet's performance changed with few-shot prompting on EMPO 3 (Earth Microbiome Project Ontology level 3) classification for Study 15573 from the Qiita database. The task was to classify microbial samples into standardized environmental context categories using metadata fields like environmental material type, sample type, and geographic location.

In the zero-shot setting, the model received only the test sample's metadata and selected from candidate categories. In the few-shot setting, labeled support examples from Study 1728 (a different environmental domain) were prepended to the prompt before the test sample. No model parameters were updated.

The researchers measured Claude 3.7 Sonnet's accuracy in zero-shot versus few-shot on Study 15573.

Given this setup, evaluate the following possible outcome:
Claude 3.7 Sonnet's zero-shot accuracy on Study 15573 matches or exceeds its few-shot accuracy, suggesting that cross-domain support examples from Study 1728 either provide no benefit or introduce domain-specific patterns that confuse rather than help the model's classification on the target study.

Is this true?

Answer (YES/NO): NO